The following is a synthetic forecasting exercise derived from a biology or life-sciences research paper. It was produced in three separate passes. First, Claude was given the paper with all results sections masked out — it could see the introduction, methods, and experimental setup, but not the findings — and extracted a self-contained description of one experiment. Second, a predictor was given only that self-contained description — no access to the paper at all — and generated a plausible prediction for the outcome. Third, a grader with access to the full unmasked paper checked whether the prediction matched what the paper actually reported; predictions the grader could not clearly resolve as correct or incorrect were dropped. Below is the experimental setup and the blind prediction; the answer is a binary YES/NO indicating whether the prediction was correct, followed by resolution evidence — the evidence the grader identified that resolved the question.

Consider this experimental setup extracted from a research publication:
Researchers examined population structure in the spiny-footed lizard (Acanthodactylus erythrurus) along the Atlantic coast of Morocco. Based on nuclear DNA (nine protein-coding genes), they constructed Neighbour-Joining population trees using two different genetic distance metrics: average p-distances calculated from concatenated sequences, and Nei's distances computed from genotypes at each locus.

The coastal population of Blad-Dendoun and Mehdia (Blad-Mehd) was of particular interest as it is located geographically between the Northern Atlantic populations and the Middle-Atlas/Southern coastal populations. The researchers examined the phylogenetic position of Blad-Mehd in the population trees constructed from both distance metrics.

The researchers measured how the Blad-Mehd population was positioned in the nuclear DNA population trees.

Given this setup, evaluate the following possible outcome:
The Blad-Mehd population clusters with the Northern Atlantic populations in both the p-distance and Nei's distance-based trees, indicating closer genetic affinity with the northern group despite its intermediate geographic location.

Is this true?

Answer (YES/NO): NO